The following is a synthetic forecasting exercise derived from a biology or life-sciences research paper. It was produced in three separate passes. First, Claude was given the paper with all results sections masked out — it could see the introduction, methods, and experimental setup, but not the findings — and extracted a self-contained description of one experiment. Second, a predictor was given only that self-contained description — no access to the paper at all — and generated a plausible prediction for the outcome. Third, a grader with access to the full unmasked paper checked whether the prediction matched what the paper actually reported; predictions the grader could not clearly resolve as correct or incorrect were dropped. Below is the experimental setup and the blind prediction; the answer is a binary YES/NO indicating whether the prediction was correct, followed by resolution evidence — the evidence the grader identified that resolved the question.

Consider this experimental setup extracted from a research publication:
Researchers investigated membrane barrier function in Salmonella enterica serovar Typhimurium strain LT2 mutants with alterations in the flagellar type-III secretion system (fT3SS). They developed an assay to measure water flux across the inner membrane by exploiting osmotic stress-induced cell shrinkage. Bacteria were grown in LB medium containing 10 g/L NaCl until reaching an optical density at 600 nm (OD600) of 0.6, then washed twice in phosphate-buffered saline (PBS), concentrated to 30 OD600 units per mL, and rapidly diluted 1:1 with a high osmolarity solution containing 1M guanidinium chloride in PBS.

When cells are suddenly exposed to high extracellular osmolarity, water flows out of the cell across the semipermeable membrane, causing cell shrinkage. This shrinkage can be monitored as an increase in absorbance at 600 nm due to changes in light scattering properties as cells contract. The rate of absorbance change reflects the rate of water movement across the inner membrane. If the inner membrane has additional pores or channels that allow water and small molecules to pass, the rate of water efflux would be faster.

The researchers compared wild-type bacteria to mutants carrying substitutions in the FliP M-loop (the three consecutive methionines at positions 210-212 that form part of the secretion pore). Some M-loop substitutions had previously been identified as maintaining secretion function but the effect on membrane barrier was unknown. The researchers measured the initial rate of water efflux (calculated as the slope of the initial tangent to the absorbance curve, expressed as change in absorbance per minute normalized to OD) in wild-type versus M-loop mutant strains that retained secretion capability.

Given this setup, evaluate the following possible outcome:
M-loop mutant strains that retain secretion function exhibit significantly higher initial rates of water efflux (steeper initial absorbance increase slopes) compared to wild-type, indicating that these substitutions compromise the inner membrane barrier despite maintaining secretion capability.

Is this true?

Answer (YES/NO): YES